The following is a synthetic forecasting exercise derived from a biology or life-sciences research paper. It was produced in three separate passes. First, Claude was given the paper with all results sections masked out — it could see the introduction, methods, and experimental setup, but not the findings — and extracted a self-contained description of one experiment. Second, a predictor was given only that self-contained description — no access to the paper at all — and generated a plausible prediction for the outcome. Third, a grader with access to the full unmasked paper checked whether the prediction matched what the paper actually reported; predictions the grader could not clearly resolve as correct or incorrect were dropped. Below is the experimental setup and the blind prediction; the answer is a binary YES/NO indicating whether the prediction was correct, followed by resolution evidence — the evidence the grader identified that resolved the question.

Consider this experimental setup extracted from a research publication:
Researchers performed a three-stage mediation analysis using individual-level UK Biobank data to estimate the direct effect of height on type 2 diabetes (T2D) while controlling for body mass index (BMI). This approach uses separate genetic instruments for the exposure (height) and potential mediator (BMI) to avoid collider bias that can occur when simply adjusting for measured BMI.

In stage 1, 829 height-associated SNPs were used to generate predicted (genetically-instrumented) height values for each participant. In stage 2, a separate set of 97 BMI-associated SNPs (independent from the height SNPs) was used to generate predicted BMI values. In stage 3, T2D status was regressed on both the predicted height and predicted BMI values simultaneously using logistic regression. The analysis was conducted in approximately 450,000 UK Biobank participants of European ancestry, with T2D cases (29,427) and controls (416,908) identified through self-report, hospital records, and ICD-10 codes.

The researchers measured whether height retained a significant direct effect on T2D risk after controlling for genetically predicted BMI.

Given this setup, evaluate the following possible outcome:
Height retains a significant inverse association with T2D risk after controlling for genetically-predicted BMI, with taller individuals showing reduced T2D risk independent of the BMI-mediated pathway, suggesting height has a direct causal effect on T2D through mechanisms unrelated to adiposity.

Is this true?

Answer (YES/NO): NO